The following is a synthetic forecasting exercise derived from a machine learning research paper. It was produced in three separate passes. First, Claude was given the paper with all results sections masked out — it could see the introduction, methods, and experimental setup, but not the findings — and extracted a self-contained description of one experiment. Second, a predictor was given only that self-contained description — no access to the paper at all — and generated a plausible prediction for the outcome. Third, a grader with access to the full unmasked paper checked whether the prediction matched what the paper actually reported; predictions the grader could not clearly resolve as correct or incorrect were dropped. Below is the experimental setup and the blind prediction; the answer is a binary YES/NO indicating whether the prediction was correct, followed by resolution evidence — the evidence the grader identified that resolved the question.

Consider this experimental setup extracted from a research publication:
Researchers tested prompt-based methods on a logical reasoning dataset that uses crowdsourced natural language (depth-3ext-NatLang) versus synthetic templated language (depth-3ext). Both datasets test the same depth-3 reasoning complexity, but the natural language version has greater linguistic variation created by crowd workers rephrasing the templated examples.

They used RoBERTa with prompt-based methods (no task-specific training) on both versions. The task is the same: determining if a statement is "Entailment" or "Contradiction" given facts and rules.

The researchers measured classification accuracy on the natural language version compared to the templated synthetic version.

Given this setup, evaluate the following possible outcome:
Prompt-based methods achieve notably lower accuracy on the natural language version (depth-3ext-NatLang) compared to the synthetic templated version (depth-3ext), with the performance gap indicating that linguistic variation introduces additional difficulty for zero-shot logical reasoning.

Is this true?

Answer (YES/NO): NO